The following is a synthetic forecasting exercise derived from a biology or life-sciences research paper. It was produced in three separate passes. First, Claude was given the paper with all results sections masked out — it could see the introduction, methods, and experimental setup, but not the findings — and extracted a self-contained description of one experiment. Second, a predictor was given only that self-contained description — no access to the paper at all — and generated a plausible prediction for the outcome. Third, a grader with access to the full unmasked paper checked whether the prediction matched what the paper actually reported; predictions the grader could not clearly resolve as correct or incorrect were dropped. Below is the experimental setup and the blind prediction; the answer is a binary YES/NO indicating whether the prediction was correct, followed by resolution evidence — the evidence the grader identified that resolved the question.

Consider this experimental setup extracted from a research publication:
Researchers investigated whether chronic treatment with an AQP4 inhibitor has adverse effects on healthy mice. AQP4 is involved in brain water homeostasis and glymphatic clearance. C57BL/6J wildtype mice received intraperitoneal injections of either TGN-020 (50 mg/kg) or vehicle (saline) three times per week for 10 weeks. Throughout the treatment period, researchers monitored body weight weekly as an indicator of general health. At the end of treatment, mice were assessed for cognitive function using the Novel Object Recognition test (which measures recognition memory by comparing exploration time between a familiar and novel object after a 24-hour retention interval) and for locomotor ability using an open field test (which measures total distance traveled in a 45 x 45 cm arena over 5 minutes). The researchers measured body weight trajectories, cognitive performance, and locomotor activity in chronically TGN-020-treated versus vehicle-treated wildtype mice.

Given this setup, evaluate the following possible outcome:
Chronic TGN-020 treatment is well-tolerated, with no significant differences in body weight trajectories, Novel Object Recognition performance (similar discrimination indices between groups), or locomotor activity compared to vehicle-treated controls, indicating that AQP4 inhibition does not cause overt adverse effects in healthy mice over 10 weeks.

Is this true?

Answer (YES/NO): YES